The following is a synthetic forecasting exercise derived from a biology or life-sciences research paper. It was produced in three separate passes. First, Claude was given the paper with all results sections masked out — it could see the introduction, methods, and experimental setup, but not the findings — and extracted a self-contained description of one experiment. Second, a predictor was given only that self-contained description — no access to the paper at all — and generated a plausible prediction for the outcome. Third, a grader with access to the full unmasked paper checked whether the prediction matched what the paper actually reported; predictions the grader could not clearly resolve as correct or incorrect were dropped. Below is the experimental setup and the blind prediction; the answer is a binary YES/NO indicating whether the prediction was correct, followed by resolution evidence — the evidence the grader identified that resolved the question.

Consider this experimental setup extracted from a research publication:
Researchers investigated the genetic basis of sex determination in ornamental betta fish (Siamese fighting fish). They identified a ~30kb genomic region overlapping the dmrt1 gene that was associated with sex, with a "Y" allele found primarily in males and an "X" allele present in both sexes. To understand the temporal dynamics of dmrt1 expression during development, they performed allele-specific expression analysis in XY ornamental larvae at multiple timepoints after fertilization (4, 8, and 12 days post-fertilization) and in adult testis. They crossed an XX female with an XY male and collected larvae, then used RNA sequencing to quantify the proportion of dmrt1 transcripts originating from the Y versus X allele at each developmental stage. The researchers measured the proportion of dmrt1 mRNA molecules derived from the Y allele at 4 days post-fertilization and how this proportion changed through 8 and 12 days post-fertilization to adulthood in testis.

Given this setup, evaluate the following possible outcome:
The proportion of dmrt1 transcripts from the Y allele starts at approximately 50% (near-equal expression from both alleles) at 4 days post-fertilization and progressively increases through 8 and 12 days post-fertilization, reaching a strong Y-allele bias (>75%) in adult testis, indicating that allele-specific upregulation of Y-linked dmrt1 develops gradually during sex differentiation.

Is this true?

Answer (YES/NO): NO